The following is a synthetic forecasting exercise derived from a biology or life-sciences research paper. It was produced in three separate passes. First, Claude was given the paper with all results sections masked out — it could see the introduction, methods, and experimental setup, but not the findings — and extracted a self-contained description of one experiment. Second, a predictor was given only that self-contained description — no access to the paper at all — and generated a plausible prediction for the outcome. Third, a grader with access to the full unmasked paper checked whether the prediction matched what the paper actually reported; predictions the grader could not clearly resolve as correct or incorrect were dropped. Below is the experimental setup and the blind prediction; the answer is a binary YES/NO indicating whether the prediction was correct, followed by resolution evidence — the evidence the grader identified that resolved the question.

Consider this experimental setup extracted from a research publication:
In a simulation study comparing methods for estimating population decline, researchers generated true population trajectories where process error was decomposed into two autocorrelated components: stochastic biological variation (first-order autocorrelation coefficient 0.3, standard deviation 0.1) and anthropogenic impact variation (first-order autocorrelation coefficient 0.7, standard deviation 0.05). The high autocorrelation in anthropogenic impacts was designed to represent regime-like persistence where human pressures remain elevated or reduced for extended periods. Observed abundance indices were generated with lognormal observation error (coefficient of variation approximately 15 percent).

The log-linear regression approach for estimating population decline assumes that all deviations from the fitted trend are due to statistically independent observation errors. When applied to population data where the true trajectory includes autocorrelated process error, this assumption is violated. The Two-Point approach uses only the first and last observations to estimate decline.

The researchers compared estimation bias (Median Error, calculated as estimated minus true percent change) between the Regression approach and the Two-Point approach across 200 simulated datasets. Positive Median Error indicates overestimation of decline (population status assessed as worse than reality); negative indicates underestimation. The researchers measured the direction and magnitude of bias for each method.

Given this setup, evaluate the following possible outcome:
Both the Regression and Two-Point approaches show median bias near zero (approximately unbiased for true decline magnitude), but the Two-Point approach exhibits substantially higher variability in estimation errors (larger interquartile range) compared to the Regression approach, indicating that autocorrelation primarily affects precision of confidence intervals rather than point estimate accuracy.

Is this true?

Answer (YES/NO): NO